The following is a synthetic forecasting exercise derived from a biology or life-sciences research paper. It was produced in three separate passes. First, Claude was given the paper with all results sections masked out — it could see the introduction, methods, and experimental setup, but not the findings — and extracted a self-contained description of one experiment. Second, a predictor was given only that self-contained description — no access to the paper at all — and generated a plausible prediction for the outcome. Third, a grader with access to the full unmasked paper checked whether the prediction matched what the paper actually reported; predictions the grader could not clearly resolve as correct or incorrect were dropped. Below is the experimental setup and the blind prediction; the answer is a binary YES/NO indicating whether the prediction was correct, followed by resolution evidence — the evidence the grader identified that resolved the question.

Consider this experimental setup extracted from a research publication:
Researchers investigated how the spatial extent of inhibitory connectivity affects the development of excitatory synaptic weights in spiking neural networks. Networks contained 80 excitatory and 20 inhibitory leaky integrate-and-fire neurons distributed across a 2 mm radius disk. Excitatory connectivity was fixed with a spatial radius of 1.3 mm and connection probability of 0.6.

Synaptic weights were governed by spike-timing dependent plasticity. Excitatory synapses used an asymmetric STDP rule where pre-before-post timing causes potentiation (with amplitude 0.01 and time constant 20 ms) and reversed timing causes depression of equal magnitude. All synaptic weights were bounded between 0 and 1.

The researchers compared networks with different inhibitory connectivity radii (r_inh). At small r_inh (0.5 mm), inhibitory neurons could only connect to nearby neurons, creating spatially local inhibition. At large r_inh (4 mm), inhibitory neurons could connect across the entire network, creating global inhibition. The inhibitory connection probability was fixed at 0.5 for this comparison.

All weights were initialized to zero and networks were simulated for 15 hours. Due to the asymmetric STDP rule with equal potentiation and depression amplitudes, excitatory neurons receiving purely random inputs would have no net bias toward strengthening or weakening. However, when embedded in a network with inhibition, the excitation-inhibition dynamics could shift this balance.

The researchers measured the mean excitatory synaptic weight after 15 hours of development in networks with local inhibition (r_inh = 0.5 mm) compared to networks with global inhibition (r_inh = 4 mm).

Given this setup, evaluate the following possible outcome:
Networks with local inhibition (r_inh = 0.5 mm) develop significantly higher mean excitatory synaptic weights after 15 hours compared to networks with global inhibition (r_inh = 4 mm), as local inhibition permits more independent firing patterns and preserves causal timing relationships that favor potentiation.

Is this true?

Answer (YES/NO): NO